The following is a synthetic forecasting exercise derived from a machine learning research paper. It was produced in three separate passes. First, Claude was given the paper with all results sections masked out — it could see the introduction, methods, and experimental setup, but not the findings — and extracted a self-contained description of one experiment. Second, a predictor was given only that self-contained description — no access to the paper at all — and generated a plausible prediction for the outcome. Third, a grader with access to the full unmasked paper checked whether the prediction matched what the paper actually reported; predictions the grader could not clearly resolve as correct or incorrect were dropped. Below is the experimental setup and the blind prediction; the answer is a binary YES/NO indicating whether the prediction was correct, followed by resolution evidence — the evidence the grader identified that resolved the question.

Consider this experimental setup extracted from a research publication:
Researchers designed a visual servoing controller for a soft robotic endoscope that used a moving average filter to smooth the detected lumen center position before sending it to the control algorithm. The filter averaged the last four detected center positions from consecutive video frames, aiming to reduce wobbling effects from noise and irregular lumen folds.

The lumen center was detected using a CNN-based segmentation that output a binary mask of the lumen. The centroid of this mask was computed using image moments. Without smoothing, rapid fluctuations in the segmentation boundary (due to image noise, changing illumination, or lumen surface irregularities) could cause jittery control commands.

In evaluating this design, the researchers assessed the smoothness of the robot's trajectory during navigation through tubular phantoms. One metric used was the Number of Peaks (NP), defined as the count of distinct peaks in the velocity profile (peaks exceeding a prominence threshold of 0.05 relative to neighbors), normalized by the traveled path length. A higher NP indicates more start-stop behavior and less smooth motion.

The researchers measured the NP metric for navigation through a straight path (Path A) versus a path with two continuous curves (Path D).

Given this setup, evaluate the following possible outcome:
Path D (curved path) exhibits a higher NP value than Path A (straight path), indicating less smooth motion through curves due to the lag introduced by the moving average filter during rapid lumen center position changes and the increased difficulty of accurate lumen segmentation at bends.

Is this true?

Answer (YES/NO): YES